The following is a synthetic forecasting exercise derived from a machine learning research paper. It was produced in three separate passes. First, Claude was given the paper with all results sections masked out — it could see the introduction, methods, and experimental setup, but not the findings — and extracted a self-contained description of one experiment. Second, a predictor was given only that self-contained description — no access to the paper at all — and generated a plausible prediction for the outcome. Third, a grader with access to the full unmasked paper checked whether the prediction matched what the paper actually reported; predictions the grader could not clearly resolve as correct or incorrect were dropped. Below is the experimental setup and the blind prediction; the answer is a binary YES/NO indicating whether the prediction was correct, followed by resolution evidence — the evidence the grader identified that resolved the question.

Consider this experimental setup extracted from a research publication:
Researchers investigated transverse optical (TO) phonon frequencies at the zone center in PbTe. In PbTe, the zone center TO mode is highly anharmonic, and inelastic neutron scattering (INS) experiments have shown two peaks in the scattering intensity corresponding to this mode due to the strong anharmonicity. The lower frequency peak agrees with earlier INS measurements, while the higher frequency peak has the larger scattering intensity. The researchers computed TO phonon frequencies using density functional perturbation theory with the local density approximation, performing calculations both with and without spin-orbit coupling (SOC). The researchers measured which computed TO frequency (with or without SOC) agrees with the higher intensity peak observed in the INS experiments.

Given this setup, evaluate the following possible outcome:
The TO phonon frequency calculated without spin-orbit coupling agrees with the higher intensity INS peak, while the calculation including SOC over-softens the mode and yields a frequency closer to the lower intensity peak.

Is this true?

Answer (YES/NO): YES